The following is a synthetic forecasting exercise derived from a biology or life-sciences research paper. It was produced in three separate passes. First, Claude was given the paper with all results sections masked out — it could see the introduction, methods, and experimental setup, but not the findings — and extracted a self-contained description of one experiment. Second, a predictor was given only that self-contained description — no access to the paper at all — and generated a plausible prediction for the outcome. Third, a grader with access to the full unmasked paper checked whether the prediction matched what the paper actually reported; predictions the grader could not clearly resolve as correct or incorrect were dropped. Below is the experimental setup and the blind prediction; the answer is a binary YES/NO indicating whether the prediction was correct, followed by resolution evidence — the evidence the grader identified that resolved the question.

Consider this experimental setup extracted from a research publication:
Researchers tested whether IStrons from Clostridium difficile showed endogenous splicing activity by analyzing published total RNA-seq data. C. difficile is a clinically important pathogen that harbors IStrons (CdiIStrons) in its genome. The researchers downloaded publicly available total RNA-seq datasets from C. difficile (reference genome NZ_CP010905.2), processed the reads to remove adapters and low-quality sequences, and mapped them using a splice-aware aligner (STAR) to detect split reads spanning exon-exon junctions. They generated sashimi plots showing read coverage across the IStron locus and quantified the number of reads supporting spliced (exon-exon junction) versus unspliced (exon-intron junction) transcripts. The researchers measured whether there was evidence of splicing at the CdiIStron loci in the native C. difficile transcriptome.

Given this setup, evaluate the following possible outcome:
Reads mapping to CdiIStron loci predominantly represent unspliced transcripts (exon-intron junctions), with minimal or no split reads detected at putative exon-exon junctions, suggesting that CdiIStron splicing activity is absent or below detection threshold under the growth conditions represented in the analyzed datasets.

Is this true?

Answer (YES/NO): NO